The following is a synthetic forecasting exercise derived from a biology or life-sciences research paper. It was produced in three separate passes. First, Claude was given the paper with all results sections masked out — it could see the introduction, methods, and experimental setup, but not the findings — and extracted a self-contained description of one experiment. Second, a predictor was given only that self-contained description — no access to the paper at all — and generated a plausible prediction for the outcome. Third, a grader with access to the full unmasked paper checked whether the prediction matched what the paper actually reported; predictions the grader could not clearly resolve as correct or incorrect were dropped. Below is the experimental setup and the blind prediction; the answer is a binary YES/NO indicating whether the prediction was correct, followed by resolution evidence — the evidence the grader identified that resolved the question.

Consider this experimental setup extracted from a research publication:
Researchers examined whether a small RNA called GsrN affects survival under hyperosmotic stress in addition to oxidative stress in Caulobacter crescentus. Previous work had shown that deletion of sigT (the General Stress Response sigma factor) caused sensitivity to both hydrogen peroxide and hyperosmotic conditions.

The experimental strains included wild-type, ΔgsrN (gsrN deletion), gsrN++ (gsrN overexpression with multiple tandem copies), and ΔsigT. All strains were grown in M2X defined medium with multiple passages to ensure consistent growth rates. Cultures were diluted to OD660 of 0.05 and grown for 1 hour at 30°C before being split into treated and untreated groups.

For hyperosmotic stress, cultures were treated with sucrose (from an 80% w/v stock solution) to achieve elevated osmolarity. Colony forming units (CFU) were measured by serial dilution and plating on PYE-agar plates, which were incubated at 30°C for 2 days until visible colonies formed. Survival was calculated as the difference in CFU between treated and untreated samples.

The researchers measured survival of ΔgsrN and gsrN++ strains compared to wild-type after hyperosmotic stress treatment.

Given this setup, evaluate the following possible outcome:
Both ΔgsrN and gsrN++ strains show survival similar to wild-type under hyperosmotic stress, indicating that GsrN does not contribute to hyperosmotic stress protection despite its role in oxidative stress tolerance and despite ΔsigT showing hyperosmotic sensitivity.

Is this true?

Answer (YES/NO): NO